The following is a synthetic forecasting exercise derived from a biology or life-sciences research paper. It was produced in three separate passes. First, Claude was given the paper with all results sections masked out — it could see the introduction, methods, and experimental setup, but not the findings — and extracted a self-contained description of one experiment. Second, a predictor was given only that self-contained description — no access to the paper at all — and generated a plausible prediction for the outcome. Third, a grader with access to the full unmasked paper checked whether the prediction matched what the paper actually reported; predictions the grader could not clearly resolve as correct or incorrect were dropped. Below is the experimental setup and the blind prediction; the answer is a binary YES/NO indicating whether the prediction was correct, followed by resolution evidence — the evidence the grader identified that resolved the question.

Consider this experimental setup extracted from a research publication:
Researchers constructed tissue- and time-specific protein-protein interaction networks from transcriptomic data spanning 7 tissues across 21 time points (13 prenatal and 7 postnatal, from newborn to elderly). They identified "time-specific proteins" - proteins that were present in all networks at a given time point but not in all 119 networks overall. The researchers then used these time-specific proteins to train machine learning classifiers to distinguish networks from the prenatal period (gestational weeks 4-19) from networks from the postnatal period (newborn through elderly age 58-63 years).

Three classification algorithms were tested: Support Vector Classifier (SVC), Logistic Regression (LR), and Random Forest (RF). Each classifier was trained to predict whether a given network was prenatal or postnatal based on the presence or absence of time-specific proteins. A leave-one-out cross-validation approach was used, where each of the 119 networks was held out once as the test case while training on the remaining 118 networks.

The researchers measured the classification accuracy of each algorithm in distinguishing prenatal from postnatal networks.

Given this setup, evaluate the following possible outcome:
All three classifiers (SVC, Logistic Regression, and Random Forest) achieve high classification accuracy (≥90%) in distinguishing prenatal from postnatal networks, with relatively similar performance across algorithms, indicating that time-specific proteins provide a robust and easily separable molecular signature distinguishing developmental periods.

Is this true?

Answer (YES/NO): NO